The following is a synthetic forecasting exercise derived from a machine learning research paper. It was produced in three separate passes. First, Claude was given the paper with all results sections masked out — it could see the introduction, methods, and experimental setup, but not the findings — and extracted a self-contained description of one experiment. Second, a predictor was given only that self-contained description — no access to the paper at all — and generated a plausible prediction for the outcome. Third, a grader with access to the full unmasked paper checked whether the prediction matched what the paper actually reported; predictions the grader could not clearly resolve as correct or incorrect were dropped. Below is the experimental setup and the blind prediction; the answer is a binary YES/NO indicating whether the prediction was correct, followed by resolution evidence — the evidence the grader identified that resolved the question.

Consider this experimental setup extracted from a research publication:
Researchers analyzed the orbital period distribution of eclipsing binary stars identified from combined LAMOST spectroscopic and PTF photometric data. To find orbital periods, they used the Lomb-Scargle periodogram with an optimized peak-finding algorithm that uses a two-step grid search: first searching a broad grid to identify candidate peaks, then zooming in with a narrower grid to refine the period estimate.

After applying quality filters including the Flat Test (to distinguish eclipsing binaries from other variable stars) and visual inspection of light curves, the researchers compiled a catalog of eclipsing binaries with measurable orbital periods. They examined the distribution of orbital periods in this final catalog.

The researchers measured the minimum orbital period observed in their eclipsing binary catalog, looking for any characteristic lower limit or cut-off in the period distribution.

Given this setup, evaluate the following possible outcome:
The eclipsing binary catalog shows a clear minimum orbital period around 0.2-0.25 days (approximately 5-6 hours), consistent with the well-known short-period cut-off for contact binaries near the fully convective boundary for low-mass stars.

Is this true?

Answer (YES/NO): YES